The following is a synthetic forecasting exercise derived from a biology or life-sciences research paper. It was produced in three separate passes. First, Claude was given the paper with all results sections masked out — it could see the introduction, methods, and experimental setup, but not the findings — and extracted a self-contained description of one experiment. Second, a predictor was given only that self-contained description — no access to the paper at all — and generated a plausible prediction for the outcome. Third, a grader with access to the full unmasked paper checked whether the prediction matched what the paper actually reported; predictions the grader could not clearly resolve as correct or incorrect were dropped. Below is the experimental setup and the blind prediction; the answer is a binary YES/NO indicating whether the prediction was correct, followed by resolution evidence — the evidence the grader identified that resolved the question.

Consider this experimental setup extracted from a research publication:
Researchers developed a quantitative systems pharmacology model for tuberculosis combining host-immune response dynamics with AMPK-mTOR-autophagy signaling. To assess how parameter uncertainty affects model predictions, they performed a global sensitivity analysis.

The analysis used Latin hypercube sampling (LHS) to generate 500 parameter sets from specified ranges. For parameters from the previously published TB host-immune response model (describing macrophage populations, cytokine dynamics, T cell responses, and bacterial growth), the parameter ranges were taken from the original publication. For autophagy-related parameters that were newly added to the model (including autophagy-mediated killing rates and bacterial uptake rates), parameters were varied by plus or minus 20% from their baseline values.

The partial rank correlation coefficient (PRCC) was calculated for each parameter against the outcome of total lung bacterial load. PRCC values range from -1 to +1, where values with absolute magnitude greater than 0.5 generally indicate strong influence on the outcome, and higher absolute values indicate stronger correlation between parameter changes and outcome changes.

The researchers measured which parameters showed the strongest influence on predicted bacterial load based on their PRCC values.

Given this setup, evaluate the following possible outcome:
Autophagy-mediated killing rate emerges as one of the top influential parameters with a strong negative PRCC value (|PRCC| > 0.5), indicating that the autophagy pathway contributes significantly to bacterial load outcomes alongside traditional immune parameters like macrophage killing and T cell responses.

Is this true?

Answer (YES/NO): NO